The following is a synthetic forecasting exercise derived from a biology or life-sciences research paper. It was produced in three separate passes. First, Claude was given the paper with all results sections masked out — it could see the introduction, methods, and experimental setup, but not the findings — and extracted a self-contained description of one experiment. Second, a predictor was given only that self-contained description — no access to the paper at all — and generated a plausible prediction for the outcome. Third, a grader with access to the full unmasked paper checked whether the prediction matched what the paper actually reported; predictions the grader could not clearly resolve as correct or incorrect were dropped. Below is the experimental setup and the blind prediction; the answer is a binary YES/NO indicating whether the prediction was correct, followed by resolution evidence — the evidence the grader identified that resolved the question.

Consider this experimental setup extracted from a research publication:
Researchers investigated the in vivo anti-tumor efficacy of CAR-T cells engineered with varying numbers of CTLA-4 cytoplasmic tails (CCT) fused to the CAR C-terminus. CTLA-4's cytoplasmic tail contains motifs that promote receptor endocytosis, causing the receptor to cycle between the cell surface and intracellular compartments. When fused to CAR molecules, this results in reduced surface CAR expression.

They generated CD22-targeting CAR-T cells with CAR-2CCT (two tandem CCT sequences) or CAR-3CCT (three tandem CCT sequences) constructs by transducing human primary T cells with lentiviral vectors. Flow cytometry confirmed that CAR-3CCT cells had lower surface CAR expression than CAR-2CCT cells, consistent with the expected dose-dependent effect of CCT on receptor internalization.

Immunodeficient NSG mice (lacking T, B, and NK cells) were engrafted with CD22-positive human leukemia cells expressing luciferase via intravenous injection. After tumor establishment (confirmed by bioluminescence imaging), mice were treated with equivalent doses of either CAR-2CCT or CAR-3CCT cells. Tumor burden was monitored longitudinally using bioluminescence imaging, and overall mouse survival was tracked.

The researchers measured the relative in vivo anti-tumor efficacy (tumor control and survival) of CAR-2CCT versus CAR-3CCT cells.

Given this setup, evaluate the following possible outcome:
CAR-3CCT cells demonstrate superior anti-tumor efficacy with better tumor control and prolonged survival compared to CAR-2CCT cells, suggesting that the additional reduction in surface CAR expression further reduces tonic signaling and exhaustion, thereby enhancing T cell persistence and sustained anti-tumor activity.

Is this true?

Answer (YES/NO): NO